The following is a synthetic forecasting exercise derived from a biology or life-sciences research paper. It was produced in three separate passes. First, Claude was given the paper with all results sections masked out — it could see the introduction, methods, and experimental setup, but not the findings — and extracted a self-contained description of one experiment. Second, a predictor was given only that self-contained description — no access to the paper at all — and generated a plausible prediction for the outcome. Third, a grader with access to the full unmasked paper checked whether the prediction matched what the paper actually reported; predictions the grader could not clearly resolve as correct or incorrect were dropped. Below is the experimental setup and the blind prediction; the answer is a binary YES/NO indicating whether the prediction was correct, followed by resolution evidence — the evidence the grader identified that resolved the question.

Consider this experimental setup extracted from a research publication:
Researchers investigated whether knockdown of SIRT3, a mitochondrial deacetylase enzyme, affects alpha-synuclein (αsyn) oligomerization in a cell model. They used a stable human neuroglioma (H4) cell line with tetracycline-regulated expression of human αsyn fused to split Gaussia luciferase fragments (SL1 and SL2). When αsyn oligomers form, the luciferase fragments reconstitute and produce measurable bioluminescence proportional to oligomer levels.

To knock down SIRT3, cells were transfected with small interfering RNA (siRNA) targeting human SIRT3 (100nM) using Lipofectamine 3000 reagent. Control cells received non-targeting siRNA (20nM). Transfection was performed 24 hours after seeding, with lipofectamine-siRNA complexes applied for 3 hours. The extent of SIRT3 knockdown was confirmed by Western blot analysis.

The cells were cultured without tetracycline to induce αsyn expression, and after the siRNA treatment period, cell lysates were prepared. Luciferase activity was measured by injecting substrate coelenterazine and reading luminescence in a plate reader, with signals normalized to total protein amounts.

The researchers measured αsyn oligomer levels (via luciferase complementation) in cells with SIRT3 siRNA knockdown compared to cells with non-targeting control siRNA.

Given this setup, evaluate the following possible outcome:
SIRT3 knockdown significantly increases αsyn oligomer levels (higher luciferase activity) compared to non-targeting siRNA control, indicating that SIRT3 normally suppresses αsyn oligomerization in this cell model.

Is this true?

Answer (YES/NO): YES